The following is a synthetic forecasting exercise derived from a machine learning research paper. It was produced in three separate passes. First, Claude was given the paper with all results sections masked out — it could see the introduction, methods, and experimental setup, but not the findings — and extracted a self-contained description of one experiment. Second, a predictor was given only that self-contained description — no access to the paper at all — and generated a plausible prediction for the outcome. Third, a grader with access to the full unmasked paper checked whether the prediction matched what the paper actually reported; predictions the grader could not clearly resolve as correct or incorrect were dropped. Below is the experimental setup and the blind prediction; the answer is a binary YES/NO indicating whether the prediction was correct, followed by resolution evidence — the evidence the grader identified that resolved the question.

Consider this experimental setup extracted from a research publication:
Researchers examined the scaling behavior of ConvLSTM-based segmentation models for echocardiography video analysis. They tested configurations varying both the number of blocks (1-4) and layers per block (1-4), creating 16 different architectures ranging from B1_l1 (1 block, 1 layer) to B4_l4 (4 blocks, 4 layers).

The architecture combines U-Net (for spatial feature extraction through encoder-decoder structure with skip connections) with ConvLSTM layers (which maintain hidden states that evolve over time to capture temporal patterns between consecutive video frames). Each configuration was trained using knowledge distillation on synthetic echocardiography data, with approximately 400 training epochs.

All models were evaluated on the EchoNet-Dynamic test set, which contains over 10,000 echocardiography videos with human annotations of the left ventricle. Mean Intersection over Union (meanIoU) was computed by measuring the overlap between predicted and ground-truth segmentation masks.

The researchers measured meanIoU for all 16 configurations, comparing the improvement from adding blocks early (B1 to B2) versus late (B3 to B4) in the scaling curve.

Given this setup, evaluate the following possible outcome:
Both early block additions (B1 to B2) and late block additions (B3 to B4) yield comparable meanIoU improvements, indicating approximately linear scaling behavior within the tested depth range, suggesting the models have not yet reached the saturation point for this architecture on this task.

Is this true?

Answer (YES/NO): NO